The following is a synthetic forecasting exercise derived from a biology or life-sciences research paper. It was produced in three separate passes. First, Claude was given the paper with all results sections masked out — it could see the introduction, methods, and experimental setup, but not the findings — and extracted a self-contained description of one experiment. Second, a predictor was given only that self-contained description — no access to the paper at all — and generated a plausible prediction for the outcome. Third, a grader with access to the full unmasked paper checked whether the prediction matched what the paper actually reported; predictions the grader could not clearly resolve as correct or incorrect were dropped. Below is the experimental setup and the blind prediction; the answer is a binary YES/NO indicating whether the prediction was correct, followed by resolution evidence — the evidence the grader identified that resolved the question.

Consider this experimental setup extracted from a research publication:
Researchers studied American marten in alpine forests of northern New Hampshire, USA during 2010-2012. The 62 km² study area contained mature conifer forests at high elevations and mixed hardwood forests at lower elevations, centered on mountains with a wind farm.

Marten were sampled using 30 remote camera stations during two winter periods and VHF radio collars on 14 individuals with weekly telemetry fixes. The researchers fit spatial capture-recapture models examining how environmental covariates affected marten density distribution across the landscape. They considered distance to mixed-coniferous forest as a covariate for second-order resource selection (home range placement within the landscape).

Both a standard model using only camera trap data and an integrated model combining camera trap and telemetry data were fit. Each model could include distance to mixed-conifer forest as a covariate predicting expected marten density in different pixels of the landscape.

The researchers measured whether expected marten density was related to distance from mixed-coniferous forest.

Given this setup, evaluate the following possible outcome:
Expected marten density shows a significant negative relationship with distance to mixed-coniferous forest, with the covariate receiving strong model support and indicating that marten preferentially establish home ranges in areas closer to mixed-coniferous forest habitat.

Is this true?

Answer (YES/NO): YES